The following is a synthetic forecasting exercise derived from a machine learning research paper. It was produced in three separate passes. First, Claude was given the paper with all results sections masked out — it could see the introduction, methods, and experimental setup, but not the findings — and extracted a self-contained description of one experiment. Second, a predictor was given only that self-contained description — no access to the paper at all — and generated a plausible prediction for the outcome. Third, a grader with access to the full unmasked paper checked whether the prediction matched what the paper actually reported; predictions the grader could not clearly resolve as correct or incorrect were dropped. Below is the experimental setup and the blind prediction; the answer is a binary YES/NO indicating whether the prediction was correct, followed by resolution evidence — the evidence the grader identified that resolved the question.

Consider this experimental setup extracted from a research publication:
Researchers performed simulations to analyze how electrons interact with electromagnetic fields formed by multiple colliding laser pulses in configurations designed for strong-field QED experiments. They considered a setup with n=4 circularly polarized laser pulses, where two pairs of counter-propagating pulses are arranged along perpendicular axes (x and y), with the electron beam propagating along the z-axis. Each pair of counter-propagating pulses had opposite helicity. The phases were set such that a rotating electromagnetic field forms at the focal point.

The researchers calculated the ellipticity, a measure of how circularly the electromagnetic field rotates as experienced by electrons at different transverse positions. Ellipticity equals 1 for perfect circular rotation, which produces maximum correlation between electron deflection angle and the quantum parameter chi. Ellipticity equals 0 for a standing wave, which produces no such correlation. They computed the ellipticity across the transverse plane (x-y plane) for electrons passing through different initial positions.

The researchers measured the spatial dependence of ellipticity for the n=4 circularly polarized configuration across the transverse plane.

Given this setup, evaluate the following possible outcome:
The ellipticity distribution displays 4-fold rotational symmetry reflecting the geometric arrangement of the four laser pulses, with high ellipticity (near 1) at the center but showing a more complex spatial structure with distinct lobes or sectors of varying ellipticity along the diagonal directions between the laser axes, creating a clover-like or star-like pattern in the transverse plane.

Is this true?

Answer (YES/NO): NO